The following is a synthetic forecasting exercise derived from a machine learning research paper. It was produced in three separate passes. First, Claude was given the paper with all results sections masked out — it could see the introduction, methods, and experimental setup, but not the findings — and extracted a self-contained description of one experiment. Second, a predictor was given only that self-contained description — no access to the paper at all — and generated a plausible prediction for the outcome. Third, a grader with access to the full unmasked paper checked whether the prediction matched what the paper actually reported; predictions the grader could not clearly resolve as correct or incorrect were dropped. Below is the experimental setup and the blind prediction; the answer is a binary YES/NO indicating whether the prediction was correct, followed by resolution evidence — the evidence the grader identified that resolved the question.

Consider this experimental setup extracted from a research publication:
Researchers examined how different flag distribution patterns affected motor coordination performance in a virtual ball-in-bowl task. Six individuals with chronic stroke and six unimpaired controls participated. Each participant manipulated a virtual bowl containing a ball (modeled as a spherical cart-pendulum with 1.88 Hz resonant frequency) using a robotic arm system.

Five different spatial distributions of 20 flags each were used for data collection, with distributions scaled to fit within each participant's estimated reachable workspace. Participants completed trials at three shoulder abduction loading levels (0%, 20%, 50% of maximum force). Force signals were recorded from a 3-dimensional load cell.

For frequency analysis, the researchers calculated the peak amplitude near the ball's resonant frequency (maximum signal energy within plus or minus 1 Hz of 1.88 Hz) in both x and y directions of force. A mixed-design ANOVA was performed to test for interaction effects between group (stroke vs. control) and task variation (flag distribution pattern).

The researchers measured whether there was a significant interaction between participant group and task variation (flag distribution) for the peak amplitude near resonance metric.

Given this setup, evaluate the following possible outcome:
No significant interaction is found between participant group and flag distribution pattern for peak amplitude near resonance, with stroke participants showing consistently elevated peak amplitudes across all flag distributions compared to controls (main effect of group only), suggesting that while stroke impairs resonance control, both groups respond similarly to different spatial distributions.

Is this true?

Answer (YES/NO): NO